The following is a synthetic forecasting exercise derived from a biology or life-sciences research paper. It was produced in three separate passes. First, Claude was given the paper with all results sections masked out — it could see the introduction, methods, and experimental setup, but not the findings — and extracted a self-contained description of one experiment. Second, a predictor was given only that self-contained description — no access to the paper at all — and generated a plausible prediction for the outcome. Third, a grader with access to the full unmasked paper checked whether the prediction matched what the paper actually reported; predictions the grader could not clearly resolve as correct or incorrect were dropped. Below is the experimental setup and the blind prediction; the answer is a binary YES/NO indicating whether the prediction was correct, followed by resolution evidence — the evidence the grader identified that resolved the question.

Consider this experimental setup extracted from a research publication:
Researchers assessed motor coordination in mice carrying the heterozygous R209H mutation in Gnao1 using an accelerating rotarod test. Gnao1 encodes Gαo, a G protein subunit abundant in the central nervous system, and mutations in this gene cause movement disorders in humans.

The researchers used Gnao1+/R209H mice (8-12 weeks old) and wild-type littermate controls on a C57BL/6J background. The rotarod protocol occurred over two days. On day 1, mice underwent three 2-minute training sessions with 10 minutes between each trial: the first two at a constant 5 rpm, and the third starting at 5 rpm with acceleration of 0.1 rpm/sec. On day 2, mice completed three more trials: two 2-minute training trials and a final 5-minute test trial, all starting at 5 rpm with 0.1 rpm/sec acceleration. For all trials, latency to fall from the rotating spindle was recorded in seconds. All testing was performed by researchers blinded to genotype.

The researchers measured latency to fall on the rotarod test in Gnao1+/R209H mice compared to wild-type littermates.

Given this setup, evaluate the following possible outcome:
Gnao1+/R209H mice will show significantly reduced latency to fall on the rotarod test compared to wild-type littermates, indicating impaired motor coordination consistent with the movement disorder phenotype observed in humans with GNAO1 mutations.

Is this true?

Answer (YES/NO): NO